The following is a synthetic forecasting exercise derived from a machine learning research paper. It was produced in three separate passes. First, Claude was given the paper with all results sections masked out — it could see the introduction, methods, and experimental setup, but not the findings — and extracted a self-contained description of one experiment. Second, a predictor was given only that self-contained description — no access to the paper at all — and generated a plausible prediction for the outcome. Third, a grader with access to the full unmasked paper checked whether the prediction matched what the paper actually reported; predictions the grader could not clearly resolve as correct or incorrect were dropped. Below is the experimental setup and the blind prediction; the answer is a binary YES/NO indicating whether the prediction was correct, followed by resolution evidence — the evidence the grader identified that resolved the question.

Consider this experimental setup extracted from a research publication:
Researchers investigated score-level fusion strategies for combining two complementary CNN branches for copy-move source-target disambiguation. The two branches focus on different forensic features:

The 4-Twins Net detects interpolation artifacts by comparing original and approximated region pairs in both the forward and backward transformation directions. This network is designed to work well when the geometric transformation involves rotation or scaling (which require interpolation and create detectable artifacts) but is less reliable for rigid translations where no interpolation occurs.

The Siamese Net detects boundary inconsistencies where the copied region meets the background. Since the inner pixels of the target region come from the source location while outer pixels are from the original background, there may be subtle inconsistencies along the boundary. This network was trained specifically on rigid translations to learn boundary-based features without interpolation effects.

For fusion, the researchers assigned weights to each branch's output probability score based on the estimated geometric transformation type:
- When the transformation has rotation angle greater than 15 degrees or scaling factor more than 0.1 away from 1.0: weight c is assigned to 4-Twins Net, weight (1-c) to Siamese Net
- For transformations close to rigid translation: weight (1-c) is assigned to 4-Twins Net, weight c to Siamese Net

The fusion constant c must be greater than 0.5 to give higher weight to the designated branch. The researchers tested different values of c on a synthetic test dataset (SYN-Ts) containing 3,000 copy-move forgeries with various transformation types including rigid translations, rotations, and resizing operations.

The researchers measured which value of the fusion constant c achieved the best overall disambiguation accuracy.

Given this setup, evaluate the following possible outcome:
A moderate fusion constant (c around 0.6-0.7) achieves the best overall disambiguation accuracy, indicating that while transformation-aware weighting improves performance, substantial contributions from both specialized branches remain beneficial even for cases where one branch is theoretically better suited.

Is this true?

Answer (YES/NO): YES